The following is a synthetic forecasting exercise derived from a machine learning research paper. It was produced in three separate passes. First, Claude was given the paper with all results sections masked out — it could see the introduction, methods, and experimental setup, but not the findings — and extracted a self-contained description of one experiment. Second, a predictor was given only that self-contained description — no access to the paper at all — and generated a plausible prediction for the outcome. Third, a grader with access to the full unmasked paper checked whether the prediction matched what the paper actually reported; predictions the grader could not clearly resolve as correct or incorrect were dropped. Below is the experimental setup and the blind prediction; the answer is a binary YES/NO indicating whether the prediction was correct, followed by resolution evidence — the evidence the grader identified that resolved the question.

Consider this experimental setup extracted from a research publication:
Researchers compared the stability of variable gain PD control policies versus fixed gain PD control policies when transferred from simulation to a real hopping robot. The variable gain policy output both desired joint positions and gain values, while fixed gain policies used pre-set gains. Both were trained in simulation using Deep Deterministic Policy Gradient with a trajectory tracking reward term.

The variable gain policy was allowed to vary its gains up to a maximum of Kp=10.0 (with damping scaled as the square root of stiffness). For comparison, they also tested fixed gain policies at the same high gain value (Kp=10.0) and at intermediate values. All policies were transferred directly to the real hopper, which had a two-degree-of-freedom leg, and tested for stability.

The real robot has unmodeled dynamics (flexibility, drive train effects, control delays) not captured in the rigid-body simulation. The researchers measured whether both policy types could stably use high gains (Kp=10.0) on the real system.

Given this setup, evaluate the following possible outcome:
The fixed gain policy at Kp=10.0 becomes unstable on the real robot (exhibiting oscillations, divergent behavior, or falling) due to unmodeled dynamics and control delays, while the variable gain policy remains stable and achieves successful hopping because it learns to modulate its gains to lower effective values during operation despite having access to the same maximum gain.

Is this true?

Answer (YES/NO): YES